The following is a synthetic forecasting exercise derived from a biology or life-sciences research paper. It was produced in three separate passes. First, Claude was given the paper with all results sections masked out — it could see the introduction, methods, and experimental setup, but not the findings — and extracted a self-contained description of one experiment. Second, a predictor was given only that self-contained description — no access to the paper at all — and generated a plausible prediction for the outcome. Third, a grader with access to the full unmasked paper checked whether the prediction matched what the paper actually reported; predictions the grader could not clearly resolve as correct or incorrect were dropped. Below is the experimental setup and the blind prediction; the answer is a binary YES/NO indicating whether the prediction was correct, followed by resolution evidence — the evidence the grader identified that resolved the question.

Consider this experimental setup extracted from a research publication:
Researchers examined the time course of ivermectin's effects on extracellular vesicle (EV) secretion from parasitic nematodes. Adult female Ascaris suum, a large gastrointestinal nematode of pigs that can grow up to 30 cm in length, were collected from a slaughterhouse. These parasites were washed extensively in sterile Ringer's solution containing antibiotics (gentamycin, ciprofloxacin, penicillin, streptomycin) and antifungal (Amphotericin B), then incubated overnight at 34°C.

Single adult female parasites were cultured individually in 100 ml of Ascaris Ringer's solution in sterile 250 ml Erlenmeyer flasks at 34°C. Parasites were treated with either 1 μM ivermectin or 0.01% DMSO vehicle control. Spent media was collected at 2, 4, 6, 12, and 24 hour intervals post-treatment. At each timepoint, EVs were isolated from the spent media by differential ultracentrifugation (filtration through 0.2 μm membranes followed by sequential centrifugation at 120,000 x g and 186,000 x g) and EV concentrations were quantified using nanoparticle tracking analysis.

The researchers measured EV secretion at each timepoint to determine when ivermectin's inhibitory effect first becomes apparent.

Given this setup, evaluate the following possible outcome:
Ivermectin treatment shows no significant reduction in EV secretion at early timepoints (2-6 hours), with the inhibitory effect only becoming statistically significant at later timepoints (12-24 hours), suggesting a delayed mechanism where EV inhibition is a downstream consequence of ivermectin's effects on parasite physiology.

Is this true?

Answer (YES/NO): NO